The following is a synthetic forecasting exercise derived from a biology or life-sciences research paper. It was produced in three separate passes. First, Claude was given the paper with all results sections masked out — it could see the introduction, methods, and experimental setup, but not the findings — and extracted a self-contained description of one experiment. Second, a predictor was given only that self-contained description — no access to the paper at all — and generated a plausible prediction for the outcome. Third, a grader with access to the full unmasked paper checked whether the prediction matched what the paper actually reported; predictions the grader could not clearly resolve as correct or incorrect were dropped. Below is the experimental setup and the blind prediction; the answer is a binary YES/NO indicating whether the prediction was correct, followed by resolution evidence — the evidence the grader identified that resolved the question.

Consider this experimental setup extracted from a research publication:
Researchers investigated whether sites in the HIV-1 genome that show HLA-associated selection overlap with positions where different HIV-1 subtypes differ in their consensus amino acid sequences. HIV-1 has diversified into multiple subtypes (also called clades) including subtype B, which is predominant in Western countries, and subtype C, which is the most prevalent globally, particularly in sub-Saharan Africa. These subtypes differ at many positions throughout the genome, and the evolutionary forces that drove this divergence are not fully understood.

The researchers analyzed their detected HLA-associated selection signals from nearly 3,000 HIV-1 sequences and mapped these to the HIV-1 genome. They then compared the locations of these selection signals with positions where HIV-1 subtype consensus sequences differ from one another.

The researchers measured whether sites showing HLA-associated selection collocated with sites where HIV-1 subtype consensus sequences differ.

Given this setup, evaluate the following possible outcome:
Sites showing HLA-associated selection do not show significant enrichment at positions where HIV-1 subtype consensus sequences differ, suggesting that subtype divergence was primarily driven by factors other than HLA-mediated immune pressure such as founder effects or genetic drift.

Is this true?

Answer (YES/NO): NO